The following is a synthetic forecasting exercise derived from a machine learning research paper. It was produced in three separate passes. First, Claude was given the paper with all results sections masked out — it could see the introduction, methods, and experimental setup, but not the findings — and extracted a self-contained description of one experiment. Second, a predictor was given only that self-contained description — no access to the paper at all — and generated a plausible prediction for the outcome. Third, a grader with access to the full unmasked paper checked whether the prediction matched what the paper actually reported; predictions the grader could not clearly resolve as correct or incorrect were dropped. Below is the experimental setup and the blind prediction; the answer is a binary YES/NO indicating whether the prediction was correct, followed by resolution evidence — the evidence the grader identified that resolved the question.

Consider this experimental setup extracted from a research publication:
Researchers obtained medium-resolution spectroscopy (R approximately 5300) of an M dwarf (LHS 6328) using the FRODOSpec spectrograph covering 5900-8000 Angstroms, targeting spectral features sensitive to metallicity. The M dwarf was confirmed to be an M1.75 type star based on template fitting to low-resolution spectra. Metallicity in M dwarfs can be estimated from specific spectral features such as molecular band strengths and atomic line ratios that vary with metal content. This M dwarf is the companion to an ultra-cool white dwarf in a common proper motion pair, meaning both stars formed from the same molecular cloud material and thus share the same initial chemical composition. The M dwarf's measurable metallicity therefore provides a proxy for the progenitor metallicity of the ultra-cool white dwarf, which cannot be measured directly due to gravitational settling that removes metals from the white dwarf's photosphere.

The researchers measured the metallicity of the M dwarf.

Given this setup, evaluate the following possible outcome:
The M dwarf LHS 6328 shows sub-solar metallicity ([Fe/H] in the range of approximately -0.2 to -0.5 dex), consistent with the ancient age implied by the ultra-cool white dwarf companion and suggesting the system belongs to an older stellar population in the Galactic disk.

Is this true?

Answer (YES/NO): NO